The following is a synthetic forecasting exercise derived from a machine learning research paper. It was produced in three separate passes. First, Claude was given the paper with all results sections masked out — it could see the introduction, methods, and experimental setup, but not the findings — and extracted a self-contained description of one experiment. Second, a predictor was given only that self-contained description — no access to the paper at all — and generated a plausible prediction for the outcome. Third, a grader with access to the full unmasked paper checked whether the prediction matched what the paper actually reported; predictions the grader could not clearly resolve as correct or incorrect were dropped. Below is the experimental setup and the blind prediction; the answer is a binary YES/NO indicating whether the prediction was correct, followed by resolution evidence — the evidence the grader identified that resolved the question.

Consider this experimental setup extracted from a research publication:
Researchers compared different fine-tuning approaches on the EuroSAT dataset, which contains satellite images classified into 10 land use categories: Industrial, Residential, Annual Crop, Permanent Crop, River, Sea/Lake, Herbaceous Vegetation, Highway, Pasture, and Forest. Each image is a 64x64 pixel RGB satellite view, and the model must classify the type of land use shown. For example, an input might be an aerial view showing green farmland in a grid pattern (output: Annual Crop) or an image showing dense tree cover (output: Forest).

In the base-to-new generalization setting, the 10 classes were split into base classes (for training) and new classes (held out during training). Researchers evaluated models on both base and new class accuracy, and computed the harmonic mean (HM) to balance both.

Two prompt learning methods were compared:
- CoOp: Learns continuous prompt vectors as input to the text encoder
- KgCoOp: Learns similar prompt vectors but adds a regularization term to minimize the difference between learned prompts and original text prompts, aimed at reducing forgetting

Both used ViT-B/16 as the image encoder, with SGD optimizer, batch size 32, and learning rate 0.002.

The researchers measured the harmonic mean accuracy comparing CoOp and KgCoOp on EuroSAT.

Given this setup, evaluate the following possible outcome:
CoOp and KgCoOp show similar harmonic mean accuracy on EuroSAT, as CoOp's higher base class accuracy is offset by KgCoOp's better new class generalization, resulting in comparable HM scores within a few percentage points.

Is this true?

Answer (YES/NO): NO